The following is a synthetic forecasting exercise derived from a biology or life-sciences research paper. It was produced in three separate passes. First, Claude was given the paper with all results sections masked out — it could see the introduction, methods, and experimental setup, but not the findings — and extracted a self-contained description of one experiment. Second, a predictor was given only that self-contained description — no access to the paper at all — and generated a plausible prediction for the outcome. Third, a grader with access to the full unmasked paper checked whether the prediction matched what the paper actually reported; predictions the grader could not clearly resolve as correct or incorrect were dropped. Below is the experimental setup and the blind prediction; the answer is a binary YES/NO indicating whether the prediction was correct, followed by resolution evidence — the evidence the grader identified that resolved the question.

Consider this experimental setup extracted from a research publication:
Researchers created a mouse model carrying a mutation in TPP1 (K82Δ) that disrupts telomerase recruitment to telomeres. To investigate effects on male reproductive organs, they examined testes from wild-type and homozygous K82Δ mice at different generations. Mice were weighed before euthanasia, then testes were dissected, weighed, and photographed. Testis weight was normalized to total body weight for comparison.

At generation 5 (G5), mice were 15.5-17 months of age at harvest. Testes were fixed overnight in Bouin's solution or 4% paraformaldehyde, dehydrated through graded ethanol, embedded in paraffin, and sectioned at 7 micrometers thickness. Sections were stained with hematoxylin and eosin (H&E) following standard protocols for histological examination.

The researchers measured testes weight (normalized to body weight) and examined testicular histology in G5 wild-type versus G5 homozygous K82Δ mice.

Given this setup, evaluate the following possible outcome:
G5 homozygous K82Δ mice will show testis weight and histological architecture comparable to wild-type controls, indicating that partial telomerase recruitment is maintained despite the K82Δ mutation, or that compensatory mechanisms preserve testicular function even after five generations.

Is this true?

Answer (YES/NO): NO